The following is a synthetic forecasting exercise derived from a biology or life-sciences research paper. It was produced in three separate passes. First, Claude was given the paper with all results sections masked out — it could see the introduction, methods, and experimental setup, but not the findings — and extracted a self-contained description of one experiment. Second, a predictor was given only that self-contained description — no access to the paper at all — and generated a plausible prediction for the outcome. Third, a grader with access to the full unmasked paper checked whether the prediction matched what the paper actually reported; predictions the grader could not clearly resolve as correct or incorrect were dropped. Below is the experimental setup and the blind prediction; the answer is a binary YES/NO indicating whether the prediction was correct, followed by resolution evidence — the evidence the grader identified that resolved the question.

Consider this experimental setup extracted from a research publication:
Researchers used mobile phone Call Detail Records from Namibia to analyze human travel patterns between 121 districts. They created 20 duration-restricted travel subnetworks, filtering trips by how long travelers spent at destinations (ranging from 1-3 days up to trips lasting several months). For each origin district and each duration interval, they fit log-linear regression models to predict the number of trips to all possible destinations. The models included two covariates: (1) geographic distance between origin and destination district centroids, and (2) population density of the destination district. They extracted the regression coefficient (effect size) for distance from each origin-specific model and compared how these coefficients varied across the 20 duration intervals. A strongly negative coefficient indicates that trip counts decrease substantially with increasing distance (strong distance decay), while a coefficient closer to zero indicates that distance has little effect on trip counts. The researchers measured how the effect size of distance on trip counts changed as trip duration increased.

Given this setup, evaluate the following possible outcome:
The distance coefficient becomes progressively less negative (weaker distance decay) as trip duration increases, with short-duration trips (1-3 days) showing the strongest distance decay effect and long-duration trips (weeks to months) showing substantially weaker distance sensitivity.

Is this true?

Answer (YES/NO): YES